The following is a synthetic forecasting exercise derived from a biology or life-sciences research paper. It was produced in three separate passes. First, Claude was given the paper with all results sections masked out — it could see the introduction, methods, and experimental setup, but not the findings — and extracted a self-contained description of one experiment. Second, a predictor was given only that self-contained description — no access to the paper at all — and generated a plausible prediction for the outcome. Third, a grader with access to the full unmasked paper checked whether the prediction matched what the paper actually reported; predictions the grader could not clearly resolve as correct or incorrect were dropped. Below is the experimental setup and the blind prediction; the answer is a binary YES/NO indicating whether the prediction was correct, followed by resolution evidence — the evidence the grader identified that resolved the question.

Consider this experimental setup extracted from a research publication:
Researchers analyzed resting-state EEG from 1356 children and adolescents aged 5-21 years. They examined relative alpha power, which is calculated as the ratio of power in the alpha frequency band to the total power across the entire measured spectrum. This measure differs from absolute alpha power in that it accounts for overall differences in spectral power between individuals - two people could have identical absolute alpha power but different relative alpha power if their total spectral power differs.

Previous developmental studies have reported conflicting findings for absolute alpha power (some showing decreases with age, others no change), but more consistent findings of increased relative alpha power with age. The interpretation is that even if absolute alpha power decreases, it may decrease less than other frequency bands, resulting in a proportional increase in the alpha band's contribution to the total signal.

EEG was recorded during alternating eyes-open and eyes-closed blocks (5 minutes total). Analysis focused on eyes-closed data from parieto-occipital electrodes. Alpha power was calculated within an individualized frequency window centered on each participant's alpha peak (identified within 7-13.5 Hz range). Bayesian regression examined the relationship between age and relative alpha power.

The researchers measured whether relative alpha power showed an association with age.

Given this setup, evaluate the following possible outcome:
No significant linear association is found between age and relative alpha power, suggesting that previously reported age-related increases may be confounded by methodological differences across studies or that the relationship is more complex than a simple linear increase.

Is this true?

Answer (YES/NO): NO